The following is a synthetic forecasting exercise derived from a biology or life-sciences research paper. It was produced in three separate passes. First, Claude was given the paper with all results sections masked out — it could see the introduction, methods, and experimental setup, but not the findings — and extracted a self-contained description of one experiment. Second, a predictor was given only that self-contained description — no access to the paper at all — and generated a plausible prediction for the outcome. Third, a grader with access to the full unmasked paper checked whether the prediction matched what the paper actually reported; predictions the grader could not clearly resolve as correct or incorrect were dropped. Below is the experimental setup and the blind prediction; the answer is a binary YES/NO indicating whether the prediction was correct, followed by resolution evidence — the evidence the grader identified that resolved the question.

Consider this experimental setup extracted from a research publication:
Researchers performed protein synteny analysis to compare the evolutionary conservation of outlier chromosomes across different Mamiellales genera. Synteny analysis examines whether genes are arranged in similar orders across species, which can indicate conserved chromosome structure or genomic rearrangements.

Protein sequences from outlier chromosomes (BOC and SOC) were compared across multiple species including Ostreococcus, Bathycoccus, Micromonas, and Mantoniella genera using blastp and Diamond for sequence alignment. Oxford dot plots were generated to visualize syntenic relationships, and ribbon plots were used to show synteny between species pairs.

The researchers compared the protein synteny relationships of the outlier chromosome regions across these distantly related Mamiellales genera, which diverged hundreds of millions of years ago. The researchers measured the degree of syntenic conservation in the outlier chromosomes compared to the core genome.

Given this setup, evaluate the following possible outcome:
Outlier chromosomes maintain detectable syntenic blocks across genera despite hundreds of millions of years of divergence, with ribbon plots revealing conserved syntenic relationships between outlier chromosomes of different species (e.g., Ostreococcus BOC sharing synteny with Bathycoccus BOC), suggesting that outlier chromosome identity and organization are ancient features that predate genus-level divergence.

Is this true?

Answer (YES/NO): NO